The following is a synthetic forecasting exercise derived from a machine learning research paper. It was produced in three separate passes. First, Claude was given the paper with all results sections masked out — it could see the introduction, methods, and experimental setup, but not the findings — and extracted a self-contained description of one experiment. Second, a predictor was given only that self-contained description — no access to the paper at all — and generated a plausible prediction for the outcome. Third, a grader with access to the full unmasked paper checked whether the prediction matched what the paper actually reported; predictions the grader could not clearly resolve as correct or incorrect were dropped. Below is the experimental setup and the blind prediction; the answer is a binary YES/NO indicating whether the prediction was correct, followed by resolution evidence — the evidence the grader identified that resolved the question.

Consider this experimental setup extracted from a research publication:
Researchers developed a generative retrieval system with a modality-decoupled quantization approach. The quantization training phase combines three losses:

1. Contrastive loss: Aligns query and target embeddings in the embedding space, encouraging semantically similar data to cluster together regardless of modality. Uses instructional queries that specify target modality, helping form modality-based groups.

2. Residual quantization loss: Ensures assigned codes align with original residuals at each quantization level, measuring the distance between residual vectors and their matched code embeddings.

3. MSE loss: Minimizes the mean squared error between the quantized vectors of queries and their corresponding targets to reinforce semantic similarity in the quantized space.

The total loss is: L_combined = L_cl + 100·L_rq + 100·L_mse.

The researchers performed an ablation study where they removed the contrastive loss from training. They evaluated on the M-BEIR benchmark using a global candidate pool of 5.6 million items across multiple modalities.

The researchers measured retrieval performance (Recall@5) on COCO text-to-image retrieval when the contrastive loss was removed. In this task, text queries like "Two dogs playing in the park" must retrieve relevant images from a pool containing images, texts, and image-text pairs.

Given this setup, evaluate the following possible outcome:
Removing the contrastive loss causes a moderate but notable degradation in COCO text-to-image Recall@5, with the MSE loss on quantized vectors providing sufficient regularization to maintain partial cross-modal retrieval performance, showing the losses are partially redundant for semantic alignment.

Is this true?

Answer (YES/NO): NO